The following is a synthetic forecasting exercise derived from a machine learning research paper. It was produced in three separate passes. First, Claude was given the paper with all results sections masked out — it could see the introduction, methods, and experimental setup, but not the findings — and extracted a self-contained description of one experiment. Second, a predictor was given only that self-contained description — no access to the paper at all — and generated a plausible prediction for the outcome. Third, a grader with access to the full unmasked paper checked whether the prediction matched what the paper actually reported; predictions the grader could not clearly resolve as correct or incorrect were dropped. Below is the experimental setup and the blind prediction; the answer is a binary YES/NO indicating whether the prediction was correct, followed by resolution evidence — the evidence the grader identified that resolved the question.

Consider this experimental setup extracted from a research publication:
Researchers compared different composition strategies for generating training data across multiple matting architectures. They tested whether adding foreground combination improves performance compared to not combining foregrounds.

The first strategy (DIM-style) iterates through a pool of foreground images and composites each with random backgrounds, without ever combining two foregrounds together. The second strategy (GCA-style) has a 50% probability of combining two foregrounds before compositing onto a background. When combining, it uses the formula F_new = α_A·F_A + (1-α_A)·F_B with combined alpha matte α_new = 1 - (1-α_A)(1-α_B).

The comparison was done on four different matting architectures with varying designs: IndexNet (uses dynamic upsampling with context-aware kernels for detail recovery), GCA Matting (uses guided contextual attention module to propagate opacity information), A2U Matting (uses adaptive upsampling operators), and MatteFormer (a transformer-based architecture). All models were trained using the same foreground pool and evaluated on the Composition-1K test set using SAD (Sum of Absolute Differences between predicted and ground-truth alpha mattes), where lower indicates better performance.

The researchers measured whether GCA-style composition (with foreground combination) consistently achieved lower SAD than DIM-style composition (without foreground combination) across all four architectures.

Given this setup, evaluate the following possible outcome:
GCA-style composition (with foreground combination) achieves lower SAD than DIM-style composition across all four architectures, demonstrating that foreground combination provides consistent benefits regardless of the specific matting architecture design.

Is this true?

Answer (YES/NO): NO